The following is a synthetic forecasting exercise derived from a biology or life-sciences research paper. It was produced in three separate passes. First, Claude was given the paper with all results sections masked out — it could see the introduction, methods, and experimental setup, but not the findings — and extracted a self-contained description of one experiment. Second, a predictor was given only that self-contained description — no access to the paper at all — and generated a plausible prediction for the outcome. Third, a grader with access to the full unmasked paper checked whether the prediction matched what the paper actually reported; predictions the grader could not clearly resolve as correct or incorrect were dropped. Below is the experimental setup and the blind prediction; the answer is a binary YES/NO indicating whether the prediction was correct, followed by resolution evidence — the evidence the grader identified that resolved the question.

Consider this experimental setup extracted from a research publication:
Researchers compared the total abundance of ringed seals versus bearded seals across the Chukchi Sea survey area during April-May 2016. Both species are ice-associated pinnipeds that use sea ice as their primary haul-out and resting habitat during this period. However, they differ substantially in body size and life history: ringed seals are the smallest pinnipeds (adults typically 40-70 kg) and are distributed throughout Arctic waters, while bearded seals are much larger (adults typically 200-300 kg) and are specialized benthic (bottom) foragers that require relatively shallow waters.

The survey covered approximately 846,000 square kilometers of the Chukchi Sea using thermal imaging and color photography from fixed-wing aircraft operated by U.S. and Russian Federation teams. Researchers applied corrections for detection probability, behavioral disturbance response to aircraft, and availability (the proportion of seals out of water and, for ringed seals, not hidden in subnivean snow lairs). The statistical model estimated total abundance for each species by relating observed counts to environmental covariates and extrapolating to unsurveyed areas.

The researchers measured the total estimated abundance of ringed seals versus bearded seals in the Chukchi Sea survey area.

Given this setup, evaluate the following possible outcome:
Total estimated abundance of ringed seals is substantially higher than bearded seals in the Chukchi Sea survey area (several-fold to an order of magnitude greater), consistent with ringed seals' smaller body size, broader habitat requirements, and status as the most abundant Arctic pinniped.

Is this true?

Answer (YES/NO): YES